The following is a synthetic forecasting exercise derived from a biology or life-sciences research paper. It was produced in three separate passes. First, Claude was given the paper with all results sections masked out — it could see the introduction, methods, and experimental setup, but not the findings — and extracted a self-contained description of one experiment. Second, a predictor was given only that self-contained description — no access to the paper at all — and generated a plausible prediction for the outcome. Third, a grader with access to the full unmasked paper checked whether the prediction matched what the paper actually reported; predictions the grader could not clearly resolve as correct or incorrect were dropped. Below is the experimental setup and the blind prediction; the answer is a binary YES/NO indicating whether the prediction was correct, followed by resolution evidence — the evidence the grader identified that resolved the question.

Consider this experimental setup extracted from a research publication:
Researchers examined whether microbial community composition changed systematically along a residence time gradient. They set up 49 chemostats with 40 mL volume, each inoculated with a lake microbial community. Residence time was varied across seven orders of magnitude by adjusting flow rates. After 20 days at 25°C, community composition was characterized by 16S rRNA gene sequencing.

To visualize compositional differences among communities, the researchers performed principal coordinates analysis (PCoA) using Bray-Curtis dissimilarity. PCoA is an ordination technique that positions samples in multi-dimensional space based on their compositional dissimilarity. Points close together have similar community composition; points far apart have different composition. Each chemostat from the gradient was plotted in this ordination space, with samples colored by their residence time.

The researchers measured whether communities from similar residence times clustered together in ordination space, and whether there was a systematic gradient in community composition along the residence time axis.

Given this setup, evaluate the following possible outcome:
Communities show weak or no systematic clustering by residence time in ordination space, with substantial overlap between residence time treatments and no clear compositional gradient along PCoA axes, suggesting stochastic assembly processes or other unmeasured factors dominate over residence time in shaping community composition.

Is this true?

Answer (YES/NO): NO